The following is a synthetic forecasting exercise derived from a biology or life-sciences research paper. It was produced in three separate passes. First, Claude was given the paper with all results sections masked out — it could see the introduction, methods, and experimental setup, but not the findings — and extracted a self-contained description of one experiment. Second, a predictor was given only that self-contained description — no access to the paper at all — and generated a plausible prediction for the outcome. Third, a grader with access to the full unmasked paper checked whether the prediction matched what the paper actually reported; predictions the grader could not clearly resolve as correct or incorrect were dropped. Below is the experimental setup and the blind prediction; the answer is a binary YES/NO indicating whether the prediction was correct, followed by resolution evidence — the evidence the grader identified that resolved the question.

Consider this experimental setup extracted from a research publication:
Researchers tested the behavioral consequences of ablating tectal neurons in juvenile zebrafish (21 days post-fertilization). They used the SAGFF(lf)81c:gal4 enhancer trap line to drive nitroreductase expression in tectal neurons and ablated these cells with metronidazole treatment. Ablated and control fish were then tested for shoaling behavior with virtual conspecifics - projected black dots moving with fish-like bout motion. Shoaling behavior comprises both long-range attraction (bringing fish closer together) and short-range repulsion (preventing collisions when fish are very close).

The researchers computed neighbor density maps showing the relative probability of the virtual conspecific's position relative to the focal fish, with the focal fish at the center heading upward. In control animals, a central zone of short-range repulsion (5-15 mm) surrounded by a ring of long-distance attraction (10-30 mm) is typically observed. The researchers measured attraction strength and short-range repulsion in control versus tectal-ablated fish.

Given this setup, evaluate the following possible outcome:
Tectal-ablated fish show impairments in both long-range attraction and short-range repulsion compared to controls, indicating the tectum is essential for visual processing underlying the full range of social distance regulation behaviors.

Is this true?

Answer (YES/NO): NO